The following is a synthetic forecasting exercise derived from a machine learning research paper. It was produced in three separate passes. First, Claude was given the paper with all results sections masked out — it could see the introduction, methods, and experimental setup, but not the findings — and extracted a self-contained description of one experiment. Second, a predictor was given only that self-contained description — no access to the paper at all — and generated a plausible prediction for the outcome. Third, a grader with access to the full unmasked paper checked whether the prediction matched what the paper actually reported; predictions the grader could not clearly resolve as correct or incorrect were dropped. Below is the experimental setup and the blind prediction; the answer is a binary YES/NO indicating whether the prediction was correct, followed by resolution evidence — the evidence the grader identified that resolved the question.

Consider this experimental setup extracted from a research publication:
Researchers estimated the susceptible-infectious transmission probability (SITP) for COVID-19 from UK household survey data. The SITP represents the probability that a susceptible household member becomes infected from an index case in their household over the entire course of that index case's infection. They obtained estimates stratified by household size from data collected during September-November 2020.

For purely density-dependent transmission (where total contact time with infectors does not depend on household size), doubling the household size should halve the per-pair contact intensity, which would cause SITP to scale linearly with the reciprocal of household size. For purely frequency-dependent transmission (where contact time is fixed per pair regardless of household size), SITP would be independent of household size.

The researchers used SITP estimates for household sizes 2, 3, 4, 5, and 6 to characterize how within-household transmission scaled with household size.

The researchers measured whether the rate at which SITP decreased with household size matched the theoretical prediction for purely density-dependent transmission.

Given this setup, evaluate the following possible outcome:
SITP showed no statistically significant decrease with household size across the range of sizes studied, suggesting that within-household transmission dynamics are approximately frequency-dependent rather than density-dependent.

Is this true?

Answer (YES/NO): NO